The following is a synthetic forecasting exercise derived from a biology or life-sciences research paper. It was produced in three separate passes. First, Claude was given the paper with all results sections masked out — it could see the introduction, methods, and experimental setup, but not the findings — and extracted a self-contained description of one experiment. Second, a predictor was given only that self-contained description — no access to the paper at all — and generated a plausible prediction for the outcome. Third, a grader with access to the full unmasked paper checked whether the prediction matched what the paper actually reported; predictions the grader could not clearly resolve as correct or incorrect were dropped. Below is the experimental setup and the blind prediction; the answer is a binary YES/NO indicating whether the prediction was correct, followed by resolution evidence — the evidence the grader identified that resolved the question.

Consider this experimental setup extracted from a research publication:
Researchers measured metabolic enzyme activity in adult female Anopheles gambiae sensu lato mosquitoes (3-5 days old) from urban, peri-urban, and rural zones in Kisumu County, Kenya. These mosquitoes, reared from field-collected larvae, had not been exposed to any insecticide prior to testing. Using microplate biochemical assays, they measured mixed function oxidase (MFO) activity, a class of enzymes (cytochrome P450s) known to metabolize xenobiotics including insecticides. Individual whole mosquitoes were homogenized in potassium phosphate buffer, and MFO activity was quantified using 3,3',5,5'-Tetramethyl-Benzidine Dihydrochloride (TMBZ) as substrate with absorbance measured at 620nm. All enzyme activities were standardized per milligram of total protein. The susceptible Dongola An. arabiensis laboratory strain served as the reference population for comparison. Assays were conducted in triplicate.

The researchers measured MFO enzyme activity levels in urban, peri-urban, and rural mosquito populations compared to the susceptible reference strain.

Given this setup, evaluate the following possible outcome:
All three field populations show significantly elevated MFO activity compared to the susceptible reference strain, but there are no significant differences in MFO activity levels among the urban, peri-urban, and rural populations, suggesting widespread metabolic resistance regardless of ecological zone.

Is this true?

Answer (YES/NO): NO